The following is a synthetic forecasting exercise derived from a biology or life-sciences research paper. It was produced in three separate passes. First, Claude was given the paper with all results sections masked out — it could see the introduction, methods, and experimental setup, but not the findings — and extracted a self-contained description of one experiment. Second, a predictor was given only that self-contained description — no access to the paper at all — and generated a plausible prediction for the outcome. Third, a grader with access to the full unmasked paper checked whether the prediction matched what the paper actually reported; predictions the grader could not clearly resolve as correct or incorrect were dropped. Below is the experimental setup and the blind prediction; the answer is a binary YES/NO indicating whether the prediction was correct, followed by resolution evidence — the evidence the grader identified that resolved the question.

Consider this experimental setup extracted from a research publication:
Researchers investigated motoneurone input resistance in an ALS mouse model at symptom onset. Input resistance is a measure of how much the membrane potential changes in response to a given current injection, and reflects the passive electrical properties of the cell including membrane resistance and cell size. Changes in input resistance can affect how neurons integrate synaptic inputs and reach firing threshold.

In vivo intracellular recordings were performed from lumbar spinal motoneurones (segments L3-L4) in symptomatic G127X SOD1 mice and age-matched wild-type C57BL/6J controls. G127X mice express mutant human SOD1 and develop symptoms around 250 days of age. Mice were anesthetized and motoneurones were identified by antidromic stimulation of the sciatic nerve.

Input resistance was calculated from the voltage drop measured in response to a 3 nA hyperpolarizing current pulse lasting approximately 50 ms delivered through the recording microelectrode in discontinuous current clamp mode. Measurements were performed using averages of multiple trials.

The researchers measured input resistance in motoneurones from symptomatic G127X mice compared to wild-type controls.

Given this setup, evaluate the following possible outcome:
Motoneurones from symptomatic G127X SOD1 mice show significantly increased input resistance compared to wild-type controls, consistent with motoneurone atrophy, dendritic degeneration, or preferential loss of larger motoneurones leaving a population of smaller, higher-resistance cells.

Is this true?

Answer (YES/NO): NO